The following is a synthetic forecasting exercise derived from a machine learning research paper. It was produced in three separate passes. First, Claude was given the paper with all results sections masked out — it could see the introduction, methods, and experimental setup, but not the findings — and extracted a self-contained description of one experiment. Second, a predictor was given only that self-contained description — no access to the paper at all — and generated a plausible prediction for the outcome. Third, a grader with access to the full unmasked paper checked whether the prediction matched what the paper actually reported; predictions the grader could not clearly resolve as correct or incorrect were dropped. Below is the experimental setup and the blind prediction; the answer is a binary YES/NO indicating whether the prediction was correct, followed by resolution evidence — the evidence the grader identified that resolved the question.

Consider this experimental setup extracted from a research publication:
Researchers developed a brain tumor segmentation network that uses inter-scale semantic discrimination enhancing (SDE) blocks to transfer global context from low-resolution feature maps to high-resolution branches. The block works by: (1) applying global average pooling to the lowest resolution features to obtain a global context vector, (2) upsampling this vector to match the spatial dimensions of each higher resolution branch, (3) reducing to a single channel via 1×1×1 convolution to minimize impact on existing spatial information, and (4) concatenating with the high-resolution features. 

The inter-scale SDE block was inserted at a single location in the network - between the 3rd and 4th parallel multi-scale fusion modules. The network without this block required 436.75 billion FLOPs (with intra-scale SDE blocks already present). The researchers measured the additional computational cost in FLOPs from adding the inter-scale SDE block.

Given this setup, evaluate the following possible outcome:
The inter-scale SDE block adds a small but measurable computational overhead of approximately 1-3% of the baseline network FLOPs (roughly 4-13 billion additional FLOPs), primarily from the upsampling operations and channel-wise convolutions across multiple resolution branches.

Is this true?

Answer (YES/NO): YES